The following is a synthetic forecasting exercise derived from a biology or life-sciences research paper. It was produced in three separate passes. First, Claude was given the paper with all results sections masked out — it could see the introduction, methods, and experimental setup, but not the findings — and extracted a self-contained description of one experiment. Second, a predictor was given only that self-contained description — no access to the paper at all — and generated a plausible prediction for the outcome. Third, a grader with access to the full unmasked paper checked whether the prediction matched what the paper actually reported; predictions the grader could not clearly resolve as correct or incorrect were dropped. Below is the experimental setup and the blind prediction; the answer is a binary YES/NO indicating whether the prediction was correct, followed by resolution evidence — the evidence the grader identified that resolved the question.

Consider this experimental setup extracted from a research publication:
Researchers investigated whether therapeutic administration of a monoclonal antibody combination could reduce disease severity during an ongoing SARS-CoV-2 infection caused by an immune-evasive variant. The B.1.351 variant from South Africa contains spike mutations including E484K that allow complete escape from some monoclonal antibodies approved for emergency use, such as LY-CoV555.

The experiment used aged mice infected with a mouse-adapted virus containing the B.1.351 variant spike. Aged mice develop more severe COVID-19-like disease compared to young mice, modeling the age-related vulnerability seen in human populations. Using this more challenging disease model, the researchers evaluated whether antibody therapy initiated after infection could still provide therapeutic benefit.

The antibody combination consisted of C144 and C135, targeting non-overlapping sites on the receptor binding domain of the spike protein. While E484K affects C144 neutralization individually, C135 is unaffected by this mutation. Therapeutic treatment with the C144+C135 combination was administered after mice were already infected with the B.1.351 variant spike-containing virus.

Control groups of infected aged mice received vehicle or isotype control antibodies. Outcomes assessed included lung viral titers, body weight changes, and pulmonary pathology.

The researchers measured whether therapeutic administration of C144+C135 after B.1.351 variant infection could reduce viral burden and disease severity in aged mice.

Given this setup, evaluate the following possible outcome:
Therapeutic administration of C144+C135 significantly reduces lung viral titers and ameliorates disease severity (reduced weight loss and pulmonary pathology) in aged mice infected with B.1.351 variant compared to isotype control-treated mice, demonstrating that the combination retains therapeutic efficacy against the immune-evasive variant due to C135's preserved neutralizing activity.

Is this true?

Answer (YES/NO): YES